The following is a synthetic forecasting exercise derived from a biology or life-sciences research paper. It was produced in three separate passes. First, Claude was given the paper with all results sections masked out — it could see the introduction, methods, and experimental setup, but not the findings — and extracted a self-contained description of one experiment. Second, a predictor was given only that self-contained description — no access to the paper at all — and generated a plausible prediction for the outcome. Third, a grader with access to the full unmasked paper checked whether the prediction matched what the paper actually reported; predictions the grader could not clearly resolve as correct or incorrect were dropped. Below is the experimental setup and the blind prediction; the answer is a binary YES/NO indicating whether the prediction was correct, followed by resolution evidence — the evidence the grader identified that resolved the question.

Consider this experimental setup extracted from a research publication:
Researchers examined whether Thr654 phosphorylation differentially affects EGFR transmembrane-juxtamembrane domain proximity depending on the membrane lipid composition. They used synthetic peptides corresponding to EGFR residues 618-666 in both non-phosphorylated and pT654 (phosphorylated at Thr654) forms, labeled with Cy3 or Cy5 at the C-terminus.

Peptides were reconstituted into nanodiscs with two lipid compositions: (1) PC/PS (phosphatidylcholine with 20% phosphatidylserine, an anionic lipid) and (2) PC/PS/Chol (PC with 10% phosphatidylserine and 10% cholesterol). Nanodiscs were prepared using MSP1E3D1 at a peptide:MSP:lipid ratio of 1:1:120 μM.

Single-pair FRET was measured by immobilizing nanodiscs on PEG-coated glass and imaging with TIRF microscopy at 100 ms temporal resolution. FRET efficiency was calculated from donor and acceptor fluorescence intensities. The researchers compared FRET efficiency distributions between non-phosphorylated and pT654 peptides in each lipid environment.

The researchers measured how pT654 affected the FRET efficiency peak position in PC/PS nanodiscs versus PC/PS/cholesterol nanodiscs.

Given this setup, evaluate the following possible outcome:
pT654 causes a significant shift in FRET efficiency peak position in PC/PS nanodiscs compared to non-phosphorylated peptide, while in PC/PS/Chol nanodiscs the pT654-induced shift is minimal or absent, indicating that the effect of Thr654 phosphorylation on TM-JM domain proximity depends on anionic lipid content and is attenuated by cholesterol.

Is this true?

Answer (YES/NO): YES